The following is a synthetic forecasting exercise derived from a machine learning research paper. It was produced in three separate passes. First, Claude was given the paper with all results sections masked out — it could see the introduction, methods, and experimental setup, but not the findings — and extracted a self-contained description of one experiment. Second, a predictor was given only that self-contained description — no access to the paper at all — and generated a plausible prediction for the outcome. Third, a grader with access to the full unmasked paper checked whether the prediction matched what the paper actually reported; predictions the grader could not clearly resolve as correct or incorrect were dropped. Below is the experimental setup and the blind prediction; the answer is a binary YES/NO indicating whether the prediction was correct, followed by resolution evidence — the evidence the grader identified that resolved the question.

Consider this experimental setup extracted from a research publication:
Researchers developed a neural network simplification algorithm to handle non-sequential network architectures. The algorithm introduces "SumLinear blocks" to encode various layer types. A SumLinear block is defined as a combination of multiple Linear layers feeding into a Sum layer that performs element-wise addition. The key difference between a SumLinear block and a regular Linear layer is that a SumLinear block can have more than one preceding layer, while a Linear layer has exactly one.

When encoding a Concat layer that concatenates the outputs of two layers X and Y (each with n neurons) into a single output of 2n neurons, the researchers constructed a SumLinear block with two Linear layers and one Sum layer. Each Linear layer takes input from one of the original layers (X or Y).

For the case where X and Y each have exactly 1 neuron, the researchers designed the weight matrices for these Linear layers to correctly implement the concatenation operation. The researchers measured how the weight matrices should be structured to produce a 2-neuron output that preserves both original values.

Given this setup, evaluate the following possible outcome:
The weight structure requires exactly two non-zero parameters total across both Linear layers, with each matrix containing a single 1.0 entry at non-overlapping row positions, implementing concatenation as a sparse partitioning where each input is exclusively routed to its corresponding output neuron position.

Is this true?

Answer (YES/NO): YES